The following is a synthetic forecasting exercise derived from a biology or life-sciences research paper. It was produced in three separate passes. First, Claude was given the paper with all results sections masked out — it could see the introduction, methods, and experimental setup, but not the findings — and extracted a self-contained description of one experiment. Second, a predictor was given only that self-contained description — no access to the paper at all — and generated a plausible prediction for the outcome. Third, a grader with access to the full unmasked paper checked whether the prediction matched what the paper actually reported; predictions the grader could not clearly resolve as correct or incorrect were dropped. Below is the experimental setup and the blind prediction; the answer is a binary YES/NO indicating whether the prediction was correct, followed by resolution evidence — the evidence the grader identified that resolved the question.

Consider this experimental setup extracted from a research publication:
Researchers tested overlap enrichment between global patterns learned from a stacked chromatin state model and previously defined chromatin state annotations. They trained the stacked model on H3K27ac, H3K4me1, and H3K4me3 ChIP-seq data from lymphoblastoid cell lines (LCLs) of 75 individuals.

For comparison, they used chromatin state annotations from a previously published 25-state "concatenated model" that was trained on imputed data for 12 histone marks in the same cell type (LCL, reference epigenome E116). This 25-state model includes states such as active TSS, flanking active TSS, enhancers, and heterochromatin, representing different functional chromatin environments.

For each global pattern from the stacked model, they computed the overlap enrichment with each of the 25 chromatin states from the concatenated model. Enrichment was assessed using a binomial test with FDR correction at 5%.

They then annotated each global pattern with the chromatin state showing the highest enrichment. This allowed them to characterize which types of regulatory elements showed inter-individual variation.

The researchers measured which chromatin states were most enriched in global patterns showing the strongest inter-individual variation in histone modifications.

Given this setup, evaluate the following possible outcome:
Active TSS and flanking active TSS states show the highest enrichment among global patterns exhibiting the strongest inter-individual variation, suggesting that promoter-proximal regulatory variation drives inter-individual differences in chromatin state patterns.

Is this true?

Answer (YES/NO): NO